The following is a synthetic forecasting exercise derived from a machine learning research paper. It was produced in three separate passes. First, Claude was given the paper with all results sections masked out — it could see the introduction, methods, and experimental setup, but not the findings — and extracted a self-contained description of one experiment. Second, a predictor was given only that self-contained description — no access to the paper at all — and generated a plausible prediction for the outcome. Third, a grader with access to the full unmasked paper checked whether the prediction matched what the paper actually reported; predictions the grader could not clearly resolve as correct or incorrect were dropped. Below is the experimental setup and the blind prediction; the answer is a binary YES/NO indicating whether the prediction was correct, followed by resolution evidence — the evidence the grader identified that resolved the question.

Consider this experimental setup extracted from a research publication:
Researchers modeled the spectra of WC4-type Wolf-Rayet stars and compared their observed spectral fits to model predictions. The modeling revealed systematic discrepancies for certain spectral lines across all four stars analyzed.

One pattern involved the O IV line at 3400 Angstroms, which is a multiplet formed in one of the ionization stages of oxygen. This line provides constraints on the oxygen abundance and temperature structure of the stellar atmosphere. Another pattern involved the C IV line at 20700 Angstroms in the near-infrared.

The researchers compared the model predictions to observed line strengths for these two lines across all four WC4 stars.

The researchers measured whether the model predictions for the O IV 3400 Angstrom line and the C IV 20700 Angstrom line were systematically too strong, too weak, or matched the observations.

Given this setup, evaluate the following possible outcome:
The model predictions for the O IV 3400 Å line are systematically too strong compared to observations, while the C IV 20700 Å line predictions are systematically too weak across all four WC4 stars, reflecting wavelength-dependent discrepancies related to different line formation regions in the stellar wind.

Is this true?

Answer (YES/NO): NO